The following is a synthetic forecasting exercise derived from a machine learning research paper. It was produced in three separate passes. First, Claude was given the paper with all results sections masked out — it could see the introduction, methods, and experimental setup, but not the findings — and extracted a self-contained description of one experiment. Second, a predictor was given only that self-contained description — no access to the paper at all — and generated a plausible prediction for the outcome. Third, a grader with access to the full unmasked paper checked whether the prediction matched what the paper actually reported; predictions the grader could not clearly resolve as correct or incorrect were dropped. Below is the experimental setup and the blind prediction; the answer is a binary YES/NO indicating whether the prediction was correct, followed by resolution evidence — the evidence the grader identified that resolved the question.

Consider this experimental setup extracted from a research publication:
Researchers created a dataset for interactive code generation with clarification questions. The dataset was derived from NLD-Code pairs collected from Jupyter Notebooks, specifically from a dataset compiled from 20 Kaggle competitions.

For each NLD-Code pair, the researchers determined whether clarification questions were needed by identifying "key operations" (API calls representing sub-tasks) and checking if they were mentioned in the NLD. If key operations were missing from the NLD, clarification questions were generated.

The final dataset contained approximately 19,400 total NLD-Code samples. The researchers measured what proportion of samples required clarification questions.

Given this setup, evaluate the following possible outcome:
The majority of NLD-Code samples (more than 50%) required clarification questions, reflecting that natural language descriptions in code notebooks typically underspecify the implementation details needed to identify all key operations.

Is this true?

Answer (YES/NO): YES